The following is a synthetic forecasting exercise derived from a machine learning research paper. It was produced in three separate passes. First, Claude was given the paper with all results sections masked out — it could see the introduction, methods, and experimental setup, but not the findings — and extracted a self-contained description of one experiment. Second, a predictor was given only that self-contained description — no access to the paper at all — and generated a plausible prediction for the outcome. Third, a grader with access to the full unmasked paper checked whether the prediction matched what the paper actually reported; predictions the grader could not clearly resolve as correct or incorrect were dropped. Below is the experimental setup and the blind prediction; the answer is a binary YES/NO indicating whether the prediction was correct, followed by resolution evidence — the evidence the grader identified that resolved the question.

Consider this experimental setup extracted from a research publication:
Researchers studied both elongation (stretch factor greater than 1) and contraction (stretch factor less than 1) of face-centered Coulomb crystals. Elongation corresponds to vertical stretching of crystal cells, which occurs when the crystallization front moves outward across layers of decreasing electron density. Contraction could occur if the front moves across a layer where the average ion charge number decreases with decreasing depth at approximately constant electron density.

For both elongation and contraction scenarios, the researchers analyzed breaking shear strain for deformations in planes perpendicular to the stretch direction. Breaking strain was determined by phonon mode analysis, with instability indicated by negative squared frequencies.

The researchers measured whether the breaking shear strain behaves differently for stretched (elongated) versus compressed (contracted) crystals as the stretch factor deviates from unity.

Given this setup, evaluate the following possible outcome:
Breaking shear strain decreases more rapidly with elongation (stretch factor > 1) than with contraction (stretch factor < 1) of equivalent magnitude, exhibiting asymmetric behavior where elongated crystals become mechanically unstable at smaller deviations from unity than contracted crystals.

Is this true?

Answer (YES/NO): NO